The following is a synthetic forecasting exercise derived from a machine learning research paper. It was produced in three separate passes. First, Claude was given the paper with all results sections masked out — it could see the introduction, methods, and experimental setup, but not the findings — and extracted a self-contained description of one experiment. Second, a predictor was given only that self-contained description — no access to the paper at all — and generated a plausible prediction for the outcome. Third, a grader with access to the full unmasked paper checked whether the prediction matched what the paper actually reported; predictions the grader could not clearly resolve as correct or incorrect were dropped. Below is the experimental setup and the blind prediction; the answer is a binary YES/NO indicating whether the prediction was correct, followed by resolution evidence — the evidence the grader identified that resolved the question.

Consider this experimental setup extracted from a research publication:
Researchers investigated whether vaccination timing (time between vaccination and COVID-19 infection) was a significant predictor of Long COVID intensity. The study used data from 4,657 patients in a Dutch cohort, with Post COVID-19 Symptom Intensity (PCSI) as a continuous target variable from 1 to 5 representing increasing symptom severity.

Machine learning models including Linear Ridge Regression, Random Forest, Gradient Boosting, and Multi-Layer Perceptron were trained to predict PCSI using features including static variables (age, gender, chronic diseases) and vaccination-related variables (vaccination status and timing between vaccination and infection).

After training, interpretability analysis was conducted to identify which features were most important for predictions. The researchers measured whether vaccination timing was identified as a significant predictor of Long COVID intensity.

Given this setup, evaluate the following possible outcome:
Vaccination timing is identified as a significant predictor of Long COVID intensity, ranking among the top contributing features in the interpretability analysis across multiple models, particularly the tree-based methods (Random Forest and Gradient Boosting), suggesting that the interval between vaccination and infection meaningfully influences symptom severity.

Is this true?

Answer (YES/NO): YES